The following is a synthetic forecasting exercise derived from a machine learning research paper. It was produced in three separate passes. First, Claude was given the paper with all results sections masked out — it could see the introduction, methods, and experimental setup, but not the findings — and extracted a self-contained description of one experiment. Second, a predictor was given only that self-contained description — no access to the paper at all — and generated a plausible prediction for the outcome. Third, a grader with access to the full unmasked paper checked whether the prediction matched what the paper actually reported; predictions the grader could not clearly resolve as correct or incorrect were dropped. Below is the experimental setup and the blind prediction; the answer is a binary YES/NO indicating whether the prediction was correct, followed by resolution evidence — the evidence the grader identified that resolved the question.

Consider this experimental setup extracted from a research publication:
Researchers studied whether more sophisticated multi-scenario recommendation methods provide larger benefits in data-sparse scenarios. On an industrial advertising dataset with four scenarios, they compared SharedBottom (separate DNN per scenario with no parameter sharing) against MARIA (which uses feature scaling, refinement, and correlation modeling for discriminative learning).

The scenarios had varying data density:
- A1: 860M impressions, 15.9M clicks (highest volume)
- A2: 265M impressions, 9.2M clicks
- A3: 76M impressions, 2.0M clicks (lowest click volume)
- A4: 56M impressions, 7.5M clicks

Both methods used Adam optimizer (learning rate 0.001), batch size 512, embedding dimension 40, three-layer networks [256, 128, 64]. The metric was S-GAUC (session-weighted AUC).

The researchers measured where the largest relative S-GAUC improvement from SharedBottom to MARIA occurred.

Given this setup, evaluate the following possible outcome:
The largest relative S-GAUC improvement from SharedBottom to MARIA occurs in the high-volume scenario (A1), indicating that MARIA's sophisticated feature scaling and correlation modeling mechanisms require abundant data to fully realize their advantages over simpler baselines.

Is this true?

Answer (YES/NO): NO